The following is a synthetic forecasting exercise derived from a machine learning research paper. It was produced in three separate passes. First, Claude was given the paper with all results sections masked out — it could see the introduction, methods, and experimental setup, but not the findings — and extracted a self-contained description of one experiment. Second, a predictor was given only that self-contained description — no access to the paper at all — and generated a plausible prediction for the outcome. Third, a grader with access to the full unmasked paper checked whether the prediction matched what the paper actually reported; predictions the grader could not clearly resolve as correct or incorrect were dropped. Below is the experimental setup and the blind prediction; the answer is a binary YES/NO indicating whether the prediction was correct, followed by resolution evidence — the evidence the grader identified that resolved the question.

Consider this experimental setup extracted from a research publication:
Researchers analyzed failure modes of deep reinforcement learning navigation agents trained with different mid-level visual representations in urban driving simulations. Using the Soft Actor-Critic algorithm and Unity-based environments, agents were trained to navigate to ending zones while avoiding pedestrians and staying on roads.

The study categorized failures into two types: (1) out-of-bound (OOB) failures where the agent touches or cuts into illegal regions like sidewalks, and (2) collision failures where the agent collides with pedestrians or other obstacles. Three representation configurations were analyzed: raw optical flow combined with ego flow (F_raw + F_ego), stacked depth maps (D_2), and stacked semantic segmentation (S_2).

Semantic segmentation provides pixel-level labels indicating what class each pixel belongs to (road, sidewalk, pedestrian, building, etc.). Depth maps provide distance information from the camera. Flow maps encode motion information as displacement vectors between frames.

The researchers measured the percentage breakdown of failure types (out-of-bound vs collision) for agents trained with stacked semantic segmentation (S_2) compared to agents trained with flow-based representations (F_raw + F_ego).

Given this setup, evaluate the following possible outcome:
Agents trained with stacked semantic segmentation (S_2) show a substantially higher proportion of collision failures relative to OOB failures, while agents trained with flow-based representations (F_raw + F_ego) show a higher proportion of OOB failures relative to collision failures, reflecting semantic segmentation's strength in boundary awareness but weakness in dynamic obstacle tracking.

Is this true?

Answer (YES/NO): NO